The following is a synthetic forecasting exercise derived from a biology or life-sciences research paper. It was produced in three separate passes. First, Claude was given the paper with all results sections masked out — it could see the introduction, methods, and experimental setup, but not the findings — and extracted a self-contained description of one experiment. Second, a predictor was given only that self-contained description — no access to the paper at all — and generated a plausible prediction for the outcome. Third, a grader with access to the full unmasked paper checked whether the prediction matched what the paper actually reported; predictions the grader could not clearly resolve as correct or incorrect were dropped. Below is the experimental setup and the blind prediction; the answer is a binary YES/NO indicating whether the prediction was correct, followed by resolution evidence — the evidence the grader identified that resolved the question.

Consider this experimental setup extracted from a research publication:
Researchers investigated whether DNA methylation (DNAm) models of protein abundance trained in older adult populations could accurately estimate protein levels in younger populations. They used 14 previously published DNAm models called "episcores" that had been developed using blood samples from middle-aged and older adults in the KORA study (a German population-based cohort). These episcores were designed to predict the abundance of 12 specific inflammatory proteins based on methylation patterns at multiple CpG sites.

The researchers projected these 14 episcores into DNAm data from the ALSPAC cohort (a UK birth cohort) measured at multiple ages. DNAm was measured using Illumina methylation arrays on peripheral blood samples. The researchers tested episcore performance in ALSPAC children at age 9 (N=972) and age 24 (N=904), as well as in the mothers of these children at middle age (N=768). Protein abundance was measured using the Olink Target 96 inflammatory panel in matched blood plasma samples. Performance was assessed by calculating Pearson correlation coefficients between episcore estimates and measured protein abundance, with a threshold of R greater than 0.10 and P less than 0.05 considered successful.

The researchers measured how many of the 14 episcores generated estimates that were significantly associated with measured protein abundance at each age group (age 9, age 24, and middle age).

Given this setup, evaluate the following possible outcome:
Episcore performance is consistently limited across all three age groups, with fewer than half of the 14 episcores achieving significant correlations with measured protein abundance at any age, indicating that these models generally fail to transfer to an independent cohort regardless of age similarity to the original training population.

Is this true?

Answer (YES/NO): NO